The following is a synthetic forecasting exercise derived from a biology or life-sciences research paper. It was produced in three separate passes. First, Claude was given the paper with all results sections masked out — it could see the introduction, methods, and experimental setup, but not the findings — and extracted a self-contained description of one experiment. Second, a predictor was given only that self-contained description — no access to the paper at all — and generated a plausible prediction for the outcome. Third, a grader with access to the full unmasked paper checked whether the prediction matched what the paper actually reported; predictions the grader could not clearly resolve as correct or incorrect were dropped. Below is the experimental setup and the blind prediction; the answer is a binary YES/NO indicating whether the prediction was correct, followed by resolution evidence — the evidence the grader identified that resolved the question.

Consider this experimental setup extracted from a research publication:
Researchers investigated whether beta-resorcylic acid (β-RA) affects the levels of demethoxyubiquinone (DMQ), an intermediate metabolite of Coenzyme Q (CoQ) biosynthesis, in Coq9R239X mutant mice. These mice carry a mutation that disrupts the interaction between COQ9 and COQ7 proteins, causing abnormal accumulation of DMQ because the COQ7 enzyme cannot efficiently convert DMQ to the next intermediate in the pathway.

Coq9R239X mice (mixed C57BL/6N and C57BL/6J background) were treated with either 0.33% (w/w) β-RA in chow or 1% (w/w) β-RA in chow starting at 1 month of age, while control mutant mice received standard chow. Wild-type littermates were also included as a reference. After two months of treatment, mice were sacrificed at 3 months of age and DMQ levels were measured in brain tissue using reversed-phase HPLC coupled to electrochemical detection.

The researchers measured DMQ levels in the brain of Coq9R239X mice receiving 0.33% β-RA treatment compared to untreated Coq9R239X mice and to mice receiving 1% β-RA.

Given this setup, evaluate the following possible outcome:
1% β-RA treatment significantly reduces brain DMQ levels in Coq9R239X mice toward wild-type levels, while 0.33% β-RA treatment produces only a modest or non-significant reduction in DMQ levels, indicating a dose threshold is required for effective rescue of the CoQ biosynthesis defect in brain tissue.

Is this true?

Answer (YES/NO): NO